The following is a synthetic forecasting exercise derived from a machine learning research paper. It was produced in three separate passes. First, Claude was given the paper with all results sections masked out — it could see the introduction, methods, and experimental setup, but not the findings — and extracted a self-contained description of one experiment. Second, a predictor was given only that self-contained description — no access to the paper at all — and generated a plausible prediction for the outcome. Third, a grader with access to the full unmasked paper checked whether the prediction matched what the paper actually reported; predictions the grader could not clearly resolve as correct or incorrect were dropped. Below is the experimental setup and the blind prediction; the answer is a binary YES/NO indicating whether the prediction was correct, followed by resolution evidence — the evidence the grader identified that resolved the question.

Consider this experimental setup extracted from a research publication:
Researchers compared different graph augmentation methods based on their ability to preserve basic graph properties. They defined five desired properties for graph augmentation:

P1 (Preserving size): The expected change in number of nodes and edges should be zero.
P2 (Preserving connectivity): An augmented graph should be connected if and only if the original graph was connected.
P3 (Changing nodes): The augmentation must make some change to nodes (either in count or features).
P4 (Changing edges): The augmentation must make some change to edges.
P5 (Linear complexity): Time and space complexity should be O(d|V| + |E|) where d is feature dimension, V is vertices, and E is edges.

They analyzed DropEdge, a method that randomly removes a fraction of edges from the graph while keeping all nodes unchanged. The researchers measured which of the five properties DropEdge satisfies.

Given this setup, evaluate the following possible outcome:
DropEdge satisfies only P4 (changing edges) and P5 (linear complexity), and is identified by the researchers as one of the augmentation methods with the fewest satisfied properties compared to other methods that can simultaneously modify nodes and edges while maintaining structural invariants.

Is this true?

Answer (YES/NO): NO